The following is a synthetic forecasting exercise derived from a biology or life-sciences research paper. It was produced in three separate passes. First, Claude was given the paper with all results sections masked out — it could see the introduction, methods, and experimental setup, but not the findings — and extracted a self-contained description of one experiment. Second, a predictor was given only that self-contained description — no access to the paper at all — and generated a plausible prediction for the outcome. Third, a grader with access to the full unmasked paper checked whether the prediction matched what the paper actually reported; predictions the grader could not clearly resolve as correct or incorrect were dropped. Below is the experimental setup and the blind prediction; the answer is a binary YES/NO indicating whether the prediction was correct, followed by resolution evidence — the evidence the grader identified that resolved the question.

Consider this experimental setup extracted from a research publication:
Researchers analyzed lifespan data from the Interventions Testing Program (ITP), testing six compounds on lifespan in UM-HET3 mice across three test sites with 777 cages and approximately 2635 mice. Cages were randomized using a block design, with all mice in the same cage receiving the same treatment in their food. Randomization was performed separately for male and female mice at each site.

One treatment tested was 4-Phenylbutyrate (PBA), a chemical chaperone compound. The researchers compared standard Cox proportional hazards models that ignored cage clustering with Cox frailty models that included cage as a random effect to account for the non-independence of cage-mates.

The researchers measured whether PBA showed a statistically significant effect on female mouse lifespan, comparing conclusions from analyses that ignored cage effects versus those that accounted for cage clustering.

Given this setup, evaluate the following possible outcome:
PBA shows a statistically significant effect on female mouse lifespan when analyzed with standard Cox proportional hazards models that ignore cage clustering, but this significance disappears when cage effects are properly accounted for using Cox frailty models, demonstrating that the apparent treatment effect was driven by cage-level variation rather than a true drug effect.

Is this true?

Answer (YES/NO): YES